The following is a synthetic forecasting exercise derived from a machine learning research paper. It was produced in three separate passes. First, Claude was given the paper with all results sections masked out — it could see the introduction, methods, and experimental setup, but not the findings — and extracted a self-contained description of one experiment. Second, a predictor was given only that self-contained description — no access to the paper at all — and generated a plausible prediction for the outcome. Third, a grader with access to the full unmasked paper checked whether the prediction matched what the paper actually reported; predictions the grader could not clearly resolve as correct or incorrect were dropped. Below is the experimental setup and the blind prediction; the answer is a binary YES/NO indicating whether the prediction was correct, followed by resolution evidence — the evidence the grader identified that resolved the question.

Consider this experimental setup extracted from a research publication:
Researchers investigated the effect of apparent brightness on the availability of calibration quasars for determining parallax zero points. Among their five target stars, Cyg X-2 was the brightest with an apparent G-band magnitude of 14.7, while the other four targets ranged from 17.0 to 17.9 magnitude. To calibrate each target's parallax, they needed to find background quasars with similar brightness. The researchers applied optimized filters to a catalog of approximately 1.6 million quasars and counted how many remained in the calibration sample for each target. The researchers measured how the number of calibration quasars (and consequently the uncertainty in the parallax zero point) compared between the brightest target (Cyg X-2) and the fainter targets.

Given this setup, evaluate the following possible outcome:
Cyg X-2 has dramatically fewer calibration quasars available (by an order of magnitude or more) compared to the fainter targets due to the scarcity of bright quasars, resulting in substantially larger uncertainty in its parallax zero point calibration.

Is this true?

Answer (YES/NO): NO